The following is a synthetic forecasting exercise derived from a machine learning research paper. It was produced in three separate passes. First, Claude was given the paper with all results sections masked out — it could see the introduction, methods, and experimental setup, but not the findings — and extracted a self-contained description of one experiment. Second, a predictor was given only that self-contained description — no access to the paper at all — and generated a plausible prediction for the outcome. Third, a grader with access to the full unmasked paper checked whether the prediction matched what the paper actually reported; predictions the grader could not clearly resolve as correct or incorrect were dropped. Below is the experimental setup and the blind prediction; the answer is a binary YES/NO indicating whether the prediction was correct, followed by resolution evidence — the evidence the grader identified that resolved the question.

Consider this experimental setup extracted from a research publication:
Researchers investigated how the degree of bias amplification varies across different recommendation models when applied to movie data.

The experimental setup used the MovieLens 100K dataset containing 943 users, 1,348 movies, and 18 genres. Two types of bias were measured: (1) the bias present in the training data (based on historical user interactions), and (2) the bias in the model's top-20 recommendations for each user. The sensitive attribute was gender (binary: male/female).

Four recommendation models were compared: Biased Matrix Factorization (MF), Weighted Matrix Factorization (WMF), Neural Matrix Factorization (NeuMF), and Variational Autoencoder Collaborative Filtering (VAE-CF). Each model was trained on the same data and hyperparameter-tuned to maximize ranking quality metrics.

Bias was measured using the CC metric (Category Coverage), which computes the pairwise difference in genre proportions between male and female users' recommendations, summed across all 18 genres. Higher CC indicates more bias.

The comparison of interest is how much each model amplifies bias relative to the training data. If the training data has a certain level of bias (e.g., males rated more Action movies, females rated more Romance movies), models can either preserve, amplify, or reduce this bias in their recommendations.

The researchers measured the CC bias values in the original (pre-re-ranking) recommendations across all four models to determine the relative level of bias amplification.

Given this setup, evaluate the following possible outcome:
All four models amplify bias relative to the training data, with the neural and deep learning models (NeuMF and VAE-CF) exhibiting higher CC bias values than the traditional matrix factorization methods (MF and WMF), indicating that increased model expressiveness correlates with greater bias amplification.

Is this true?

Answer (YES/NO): NO